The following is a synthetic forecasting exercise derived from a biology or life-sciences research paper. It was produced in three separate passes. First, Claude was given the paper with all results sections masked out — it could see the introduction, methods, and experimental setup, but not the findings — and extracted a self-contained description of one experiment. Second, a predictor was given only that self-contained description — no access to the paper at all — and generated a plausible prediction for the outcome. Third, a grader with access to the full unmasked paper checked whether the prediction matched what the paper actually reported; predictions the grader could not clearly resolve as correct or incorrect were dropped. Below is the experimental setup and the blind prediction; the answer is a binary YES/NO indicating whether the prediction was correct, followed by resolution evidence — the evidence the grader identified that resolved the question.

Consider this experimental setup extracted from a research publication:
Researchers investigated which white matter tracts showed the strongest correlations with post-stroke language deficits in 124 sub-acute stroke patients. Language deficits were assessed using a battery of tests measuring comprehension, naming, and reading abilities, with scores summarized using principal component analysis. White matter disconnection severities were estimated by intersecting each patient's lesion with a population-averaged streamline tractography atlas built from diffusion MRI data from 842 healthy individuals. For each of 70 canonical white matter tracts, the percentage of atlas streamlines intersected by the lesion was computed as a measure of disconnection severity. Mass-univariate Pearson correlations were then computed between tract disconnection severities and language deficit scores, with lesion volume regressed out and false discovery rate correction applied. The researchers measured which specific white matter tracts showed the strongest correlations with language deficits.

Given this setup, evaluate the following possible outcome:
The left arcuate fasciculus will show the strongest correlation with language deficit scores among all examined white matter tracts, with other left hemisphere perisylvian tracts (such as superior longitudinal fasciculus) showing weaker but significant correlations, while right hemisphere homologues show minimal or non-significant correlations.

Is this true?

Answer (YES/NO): NO